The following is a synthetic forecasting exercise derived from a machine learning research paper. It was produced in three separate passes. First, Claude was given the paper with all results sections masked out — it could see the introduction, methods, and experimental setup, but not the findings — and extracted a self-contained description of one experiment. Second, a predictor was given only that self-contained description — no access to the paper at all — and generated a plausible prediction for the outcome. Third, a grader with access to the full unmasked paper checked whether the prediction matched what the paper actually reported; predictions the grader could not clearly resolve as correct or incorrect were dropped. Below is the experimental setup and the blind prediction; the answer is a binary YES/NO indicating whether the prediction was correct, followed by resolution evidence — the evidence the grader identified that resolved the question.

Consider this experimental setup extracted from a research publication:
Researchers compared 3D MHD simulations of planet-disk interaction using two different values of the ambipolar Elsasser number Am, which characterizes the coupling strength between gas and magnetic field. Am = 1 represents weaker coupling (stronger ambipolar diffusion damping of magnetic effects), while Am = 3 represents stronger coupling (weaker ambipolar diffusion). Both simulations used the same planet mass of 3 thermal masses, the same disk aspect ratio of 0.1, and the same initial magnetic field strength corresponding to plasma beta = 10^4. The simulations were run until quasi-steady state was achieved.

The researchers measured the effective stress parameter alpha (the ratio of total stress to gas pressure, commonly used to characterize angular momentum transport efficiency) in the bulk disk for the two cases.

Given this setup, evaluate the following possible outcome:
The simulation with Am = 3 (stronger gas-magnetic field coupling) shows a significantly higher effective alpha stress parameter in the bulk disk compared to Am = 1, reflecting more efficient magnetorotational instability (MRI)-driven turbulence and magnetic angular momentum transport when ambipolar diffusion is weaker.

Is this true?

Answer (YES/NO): YES